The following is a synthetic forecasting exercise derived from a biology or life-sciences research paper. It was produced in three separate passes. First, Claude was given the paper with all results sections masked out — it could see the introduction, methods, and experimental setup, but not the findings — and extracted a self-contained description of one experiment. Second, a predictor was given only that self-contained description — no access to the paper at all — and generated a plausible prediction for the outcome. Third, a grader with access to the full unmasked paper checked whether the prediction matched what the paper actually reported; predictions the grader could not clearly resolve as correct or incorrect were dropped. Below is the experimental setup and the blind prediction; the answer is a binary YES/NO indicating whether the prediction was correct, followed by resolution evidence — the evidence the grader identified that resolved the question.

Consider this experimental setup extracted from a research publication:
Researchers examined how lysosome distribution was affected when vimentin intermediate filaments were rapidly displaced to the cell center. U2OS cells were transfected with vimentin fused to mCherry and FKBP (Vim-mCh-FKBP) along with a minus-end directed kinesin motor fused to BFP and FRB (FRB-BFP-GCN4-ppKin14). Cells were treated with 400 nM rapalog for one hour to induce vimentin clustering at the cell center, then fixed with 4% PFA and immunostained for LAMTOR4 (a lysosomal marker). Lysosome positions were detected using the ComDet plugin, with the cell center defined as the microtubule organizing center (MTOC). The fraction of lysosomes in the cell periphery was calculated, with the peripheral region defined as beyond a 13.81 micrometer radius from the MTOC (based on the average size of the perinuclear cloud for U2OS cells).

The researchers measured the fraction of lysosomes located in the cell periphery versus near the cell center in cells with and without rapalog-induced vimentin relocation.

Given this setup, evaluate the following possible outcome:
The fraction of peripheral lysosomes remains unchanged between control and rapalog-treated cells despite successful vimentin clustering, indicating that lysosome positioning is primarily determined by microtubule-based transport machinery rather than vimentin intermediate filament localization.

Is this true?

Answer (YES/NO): YES